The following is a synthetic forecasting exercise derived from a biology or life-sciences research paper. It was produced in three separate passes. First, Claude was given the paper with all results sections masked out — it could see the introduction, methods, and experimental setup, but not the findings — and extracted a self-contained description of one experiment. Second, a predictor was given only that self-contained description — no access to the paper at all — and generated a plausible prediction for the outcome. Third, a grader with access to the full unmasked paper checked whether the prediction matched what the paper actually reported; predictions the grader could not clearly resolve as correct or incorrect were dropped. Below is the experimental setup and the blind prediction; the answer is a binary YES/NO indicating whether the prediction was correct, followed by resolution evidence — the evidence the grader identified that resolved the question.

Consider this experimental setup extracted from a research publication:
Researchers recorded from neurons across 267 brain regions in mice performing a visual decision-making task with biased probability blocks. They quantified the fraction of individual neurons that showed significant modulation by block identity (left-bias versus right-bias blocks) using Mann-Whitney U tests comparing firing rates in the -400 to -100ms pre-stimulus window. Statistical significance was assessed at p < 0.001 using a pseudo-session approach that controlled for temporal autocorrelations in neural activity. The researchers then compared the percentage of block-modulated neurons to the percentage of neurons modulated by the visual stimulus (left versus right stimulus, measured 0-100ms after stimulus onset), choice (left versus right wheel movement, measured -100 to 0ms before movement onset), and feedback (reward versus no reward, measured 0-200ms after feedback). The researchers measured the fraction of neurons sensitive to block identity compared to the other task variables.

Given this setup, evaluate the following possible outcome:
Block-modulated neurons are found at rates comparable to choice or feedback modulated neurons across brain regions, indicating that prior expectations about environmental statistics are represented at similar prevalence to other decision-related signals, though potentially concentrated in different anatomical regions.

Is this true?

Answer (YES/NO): NO